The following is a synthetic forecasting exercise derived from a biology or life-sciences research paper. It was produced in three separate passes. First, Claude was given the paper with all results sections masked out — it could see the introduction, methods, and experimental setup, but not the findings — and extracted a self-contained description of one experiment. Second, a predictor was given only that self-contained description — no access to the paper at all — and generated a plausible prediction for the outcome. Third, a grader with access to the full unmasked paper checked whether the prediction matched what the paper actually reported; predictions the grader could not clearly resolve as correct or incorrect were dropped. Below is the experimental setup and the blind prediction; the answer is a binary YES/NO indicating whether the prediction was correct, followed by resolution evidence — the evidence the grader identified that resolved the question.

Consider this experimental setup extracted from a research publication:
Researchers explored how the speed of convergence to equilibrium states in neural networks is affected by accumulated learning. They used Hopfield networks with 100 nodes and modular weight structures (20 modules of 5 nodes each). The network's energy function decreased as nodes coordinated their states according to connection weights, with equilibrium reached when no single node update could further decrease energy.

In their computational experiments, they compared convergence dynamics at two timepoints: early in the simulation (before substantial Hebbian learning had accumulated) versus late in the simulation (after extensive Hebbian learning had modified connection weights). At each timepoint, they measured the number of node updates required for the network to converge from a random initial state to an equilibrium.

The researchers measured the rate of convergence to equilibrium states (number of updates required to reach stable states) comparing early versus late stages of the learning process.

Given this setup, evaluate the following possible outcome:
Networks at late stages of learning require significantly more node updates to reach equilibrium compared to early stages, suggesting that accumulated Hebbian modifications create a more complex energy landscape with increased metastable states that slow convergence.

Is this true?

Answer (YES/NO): NO